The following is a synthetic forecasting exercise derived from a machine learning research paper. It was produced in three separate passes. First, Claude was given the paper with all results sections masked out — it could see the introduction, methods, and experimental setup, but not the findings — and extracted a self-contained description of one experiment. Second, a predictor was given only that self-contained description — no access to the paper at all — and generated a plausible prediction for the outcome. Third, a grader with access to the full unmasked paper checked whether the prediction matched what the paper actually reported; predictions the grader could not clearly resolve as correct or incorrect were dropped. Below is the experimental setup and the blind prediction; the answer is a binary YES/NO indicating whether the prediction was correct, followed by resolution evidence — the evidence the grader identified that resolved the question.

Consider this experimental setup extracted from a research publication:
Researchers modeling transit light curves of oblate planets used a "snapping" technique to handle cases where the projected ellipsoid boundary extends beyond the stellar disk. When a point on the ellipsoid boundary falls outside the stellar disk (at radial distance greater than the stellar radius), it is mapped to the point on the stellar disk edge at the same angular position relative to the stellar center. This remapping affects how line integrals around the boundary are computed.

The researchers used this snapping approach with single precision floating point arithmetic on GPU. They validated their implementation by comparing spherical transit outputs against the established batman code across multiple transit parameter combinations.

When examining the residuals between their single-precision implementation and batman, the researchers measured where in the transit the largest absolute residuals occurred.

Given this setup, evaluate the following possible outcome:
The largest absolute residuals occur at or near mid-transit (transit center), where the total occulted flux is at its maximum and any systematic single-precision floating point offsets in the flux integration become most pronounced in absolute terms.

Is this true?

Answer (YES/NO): NO